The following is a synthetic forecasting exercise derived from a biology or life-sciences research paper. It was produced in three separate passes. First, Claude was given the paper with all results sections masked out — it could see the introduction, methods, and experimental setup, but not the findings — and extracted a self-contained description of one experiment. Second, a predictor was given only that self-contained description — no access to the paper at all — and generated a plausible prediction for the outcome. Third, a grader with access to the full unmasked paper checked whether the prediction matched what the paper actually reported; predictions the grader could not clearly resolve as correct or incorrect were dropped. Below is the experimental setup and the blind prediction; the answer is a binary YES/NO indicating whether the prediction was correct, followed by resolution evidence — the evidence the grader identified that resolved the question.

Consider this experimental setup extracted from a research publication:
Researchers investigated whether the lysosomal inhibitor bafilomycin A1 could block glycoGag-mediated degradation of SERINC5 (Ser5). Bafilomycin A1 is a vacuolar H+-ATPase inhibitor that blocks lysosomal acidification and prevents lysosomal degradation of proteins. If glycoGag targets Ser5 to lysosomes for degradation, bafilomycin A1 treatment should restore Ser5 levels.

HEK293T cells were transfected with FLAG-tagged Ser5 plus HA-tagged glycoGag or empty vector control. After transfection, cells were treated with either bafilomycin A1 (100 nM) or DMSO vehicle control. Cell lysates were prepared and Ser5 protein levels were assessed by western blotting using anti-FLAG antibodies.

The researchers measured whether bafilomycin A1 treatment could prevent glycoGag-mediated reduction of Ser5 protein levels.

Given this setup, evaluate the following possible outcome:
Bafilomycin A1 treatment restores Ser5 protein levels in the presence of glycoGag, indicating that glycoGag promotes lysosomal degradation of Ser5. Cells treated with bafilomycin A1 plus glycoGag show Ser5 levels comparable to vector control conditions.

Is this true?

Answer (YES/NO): YES